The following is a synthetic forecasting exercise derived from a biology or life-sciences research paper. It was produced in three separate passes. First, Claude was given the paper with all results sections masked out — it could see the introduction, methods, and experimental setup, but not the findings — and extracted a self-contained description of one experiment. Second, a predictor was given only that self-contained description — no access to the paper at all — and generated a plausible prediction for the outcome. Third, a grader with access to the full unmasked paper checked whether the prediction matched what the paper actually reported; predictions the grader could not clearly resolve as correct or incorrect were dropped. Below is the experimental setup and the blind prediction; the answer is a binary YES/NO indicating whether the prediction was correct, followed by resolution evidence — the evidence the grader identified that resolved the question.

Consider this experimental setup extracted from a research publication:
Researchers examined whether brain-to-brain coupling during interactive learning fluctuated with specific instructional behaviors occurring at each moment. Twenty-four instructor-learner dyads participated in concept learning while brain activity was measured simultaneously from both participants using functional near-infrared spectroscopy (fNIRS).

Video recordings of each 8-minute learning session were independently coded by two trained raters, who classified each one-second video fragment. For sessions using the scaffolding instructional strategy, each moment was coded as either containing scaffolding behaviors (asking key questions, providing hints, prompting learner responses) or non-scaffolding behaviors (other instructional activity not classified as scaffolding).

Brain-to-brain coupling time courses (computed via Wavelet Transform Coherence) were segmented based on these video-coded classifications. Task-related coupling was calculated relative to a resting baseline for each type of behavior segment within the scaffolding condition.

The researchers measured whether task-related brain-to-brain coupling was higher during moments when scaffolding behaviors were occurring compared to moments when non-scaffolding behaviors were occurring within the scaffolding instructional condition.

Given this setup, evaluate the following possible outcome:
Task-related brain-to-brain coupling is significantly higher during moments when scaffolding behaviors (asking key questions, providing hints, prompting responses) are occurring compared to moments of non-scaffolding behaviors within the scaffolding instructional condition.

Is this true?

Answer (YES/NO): YES